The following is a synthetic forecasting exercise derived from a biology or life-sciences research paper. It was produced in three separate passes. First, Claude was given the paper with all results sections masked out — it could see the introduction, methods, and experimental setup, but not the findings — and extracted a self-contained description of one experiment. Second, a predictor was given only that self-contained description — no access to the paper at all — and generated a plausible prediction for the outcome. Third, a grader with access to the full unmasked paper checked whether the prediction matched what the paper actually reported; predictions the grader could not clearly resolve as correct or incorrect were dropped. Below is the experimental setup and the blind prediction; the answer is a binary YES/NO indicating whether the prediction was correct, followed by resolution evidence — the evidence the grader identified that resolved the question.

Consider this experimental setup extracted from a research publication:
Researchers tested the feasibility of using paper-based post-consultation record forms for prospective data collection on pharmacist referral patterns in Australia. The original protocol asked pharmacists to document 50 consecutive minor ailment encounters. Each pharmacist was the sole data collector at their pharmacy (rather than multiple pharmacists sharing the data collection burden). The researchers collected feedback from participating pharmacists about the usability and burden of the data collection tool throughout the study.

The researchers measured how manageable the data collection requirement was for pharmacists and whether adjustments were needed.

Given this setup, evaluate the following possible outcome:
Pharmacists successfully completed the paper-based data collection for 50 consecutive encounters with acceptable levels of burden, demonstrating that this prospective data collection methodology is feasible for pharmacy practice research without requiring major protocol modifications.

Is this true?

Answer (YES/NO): NO